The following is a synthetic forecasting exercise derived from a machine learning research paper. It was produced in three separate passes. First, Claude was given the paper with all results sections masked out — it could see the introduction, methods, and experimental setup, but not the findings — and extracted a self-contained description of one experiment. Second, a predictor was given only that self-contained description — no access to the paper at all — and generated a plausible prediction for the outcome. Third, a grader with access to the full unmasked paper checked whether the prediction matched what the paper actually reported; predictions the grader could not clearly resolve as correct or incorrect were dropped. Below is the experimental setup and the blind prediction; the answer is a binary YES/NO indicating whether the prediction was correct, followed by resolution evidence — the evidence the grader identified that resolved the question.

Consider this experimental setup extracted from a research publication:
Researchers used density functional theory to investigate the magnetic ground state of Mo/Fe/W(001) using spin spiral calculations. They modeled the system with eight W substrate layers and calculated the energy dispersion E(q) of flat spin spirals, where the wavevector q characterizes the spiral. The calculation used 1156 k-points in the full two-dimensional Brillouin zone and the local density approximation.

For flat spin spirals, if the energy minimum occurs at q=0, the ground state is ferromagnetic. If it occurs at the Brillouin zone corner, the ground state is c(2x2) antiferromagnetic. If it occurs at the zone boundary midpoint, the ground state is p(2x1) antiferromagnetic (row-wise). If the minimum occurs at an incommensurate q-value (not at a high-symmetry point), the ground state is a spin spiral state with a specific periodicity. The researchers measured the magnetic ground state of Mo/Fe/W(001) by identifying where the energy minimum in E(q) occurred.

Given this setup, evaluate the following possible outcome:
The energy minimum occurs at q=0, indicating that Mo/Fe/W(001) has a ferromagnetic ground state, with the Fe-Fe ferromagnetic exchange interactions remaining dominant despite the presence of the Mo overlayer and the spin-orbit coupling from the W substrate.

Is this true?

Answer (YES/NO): NO